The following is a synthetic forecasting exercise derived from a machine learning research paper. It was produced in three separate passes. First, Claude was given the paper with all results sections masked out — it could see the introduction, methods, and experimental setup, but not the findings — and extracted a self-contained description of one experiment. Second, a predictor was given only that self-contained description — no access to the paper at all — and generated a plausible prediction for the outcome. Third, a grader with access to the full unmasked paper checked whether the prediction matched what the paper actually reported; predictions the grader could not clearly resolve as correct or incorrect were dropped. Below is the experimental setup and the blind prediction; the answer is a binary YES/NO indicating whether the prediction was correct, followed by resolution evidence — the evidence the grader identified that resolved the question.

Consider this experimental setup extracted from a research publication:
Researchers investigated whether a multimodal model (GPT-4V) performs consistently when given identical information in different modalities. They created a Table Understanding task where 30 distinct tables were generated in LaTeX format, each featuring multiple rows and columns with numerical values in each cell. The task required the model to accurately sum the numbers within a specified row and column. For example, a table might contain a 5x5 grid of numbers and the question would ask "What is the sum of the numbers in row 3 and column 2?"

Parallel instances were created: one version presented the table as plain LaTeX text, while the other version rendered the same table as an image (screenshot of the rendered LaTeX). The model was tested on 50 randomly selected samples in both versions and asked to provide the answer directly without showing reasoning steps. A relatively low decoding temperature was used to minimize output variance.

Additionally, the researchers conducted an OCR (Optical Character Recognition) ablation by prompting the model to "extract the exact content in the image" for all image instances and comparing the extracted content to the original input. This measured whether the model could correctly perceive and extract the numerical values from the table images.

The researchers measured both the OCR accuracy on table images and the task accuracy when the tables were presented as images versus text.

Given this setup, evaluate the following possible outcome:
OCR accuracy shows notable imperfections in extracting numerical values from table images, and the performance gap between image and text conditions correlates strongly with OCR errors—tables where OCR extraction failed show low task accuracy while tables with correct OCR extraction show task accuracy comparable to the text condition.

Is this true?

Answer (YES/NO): NO